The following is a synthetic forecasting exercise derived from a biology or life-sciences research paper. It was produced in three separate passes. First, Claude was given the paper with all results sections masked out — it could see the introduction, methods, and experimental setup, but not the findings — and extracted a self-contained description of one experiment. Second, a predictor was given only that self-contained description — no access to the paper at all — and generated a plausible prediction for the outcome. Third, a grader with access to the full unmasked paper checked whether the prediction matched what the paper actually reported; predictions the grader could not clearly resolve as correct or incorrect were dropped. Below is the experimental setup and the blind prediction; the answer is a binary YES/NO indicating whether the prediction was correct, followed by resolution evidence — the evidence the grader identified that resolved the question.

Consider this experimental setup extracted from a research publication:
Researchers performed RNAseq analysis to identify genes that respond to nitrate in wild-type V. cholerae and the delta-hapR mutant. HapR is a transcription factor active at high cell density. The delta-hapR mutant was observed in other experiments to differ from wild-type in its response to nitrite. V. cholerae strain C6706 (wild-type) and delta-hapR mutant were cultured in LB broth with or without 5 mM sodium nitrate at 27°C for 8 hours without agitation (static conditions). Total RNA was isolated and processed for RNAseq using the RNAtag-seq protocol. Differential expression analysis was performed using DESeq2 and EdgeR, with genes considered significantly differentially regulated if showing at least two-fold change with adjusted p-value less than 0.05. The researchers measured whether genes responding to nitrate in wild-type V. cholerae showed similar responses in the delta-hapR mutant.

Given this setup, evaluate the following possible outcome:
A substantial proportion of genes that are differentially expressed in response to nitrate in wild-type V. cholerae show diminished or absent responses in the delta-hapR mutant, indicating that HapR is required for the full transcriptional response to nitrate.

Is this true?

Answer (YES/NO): NO